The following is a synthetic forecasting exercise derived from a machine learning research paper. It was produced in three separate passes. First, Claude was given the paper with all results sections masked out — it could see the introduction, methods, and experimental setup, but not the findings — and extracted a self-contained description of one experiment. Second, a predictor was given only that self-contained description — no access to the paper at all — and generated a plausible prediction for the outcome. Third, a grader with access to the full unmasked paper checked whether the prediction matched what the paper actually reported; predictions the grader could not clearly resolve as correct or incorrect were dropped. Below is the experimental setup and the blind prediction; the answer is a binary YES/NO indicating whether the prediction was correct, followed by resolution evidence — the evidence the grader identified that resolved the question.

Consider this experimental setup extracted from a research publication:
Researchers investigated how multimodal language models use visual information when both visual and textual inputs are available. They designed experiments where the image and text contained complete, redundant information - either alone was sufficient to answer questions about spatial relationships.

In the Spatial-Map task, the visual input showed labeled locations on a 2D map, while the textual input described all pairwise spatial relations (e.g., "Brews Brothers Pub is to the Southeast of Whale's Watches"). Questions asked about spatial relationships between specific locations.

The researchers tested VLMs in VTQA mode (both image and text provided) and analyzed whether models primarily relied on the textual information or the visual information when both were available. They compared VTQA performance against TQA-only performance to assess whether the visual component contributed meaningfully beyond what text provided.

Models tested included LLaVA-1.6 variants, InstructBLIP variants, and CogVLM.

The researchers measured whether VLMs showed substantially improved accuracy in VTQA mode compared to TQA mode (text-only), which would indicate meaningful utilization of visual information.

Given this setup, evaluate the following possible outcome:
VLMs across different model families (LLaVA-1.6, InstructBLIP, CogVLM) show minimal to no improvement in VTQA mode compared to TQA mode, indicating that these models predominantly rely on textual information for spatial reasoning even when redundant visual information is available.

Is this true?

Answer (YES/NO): YES